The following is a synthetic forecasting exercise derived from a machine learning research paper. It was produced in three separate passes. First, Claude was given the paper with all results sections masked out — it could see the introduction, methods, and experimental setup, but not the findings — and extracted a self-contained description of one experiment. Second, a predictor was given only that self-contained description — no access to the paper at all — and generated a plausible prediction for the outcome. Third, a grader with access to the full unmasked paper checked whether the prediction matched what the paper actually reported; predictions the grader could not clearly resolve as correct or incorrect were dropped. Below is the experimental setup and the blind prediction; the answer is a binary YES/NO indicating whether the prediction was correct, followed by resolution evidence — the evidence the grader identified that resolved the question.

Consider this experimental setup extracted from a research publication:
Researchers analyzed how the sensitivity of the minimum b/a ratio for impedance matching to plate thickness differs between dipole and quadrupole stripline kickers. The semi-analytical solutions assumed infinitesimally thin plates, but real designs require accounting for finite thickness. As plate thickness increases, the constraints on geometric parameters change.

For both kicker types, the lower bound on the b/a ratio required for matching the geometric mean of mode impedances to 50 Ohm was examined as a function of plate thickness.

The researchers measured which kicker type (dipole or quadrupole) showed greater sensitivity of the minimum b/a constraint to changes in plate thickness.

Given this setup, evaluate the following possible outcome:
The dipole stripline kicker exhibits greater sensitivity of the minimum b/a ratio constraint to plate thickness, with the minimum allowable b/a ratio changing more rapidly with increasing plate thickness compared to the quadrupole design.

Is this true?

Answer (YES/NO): NO